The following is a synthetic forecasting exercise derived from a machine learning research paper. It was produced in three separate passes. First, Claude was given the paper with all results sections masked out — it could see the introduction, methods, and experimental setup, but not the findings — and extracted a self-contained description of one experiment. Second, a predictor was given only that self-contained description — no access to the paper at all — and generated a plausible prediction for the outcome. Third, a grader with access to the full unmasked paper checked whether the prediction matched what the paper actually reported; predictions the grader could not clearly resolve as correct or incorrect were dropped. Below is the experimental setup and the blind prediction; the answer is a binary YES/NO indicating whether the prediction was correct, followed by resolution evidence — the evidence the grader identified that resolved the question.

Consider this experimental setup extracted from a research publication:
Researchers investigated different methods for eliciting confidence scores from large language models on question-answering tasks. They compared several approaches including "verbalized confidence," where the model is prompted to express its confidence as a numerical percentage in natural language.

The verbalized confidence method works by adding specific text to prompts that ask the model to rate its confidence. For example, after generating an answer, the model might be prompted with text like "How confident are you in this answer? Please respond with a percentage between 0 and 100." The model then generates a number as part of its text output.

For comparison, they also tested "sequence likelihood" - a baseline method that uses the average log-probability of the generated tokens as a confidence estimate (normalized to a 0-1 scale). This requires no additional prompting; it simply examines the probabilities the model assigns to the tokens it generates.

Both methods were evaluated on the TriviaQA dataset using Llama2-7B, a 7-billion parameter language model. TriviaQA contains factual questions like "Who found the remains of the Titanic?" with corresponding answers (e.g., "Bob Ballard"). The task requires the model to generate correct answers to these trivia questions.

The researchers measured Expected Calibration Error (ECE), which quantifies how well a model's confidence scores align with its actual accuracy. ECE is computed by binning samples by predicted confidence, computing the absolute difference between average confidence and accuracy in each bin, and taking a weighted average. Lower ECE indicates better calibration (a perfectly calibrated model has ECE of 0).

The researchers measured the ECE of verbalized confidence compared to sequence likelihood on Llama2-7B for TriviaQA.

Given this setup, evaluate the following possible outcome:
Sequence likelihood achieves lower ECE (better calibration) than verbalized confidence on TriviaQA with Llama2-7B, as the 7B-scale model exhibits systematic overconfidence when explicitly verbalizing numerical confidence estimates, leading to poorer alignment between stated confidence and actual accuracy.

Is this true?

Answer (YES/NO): YES